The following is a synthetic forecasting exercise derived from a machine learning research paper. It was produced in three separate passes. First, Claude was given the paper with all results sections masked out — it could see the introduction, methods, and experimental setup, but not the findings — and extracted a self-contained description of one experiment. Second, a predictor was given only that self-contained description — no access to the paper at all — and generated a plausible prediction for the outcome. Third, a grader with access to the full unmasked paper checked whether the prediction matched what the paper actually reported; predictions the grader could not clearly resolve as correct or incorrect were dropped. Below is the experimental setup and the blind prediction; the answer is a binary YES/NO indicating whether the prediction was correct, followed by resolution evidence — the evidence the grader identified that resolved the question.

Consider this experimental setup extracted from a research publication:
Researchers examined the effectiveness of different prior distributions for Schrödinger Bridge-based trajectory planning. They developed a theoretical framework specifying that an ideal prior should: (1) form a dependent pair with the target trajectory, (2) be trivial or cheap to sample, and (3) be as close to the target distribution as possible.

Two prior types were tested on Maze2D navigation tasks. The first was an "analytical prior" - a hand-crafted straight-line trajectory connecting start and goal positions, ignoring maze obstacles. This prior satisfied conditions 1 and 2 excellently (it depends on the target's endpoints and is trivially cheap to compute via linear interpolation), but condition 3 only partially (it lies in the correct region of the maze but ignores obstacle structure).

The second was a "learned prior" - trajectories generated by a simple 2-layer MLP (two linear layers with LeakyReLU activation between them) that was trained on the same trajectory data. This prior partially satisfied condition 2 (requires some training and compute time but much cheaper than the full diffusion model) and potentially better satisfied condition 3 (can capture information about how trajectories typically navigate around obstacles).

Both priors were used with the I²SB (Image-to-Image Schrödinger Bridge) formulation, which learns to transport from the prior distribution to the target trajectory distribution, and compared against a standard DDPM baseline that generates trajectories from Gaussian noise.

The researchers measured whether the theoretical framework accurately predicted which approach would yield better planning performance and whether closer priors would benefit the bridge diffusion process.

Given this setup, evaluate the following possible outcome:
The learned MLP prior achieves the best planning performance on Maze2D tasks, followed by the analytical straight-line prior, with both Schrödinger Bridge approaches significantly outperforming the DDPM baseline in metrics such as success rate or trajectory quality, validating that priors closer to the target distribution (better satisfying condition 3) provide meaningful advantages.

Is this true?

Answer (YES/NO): NO